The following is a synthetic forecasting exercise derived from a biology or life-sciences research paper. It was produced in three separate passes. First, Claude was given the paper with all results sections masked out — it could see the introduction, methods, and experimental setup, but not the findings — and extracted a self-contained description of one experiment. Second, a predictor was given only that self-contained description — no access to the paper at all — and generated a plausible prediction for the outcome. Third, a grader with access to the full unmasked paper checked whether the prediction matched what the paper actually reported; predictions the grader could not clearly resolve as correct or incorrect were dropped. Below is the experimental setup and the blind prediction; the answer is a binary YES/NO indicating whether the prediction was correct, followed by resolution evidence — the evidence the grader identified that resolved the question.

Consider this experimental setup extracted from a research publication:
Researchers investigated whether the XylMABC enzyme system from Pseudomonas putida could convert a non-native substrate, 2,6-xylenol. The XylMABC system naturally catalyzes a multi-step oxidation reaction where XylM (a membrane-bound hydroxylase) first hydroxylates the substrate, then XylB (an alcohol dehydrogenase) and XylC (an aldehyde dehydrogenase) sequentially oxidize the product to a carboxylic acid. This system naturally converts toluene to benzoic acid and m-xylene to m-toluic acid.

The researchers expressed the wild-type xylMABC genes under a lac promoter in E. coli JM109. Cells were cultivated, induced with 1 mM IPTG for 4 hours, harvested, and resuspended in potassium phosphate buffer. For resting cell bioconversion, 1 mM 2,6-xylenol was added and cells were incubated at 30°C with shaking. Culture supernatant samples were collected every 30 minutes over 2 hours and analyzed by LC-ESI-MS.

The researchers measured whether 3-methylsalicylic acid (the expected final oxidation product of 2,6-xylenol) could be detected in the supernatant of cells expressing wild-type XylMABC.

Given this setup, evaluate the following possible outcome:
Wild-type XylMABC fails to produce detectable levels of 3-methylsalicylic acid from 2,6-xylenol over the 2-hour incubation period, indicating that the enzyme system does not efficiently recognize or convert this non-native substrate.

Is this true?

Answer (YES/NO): NO